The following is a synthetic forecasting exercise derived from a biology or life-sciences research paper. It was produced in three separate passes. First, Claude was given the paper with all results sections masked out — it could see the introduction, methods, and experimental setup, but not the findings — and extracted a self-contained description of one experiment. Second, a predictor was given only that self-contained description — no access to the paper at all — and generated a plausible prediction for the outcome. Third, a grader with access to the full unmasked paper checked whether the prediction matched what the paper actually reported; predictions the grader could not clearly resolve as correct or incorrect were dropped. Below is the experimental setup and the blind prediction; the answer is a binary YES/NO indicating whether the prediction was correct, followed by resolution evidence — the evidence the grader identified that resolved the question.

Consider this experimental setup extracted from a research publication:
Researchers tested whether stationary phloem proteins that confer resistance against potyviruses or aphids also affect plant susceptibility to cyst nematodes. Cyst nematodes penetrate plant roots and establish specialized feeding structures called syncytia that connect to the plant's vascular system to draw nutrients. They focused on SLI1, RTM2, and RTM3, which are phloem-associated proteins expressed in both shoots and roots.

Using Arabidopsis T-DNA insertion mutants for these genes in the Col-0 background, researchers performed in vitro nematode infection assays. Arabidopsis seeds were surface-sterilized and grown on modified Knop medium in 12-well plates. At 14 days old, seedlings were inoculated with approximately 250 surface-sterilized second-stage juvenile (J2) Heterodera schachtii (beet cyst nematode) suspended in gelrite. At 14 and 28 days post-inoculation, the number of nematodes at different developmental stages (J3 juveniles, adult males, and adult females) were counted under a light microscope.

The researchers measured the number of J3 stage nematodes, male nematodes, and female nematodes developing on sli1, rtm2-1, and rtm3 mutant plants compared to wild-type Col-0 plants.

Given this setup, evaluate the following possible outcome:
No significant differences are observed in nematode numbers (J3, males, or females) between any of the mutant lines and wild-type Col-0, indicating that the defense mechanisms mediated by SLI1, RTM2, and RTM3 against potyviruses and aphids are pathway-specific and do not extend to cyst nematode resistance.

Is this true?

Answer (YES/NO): NO